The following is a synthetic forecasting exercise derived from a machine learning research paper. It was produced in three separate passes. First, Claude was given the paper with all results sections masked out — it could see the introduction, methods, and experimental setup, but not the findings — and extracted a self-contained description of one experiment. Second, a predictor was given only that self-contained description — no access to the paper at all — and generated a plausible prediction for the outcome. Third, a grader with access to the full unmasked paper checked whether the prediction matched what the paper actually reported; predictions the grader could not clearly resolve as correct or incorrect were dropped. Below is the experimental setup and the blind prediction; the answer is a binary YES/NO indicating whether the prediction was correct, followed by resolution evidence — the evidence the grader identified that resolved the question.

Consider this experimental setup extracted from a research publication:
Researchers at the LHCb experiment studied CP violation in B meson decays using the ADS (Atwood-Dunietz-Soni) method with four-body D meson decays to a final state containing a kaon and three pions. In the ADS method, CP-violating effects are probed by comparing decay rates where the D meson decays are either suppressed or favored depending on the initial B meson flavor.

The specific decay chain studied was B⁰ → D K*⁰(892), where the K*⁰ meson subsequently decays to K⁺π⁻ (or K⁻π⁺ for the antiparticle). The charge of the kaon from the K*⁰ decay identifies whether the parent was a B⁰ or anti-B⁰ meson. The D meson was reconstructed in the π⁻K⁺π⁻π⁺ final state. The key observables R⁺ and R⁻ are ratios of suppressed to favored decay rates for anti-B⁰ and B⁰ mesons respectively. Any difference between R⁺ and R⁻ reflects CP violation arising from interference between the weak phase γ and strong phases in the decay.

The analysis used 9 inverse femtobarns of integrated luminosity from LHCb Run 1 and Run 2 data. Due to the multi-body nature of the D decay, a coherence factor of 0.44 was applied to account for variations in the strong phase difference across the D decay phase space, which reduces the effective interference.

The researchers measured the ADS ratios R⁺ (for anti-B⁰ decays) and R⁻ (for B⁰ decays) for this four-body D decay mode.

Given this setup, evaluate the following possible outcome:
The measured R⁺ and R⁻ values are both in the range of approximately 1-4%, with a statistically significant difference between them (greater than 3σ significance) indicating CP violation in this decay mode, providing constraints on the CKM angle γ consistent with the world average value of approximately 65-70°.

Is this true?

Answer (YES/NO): NO